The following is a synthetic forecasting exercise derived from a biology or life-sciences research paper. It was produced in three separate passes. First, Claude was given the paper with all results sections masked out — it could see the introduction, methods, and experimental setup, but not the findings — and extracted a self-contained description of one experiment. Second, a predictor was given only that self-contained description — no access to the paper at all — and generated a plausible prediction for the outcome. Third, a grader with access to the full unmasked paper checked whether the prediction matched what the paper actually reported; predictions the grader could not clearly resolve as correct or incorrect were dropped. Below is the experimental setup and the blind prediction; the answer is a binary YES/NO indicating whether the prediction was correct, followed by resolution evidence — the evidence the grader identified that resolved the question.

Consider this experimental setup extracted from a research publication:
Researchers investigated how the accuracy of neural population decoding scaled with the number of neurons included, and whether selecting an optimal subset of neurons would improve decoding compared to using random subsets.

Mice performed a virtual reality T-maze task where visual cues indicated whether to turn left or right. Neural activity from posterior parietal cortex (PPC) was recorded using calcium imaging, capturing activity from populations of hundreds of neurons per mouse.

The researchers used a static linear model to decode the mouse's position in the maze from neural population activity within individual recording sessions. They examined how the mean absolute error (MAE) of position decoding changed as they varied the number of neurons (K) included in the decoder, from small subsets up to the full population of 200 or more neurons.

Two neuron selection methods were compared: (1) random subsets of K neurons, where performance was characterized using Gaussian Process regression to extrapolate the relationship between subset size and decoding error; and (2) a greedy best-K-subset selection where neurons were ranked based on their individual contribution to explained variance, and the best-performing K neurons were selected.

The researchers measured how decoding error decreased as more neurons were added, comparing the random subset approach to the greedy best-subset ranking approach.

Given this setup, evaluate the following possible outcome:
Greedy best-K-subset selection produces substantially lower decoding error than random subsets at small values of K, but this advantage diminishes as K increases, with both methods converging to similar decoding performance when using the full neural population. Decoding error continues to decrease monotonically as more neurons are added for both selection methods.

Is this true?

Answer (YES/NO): NO